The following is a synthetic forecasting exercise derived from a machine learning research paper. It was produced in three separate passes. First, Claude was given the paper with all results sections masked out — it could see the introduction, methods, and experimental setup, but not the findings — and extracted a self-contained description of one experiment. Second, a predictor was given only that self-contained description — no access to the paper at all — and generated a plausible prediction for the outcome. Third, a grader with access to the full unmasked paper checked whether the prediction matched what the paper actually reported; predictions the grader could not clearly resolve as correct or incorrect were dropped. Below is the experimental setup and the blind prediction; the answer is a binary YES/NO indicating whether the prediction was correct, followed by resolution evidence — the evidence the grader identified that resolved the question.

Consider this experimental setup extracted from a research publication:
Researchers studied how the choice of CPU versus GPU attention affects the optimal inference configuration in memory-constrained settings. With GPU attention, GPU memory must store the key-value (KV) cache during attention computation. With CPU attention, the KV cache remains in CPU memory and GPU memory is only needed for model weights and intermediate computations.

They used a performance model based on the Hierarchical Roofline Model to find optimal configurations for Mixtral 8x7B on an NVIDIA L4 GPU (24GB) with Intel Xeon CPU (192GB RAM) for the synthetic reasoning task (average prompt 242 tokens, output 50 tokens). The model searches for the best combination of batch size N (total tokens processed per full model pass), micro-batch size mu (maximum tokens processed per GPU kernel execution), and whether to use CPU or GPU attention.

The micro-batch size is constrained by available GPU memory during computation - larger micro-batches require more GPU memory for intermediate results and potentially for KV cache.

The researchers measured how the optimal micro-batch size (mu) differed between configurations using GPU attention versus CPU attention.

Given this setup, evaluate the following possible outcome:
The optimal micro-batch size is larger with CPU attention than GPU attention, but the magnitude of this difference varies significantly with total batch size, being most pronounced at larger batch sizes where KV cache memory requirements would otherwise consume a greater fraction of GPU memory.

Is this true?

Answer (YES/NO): NO